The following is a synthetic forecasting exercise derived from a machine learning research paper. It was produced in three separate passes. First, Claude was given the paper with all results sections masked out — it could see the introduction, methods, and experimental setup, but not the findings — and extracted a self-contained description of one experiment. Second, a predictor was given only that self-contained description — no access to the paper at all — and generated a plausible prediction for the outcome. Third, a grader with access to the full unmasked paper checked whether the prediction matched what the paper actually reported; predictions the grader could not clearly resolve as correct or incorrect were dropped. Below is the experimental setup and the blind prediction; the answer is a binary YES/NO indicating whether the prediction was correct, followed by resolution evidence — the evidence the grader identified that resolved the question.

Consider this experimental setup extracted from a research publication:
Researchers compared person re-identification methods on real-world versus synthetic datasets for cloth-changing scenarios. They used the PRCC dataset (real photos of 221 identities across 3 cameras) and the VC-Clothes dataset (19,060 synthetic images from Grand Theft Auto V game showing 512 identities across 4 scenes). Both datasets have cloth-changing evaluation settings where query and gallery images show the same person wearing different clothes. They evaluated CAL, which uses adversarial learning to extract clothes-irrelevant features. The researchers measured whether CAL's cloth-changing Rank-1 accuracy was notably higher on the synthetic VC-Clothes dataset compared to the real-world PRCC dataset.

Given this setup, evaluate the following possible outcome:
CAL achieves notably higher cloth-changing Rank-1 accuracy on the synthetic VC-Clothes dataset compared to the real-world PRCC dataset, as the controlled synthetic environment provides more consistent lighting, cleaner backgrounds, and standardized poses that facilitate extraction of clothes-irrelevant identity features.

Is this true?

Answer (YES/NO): YES